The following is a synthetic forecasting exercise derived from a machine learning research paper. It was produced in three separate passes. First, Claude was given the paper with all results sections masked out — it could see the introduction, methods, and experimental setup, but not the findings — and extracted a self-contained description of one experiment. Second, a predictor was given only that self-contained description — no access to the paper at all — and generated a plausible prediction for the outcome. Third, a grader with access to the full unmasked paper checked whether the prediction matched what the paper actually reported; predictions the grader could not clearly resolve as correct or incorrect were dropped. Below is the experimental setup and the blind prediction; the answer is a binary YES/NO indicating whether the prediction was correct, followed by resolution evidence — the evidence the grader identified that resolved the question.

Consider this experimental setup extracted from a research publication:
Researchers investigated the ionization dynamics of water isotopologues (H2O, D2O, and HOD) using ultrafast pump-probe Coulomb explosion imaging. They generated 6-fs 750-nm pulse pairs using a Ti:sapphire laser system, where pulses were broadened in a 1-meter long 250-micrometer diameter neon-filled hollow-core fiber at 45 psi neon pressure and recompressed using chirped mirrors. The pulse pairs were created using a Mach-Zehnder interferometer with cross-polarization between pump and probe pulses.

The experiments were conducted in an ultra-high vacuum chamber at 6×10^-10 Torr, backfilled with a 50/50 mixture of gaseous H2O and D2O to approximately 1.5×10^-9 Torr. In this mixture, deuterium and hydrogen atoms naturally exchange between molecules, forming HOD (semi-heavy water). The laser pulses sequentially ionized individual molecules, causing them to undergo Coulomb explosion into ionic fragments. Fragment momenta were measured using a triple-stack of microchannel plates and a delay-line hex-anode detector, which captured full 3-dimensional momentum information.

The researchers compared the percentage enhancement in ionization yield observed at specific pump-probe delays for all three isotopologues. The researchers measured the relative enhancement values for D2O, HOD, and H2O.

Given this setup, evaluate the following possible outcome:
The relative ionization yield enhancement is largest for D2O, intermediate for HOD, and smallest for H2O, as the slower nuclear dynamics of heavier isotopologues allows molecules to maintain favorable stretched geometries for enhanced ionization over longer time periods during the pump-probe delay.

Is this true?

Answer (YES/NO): NO